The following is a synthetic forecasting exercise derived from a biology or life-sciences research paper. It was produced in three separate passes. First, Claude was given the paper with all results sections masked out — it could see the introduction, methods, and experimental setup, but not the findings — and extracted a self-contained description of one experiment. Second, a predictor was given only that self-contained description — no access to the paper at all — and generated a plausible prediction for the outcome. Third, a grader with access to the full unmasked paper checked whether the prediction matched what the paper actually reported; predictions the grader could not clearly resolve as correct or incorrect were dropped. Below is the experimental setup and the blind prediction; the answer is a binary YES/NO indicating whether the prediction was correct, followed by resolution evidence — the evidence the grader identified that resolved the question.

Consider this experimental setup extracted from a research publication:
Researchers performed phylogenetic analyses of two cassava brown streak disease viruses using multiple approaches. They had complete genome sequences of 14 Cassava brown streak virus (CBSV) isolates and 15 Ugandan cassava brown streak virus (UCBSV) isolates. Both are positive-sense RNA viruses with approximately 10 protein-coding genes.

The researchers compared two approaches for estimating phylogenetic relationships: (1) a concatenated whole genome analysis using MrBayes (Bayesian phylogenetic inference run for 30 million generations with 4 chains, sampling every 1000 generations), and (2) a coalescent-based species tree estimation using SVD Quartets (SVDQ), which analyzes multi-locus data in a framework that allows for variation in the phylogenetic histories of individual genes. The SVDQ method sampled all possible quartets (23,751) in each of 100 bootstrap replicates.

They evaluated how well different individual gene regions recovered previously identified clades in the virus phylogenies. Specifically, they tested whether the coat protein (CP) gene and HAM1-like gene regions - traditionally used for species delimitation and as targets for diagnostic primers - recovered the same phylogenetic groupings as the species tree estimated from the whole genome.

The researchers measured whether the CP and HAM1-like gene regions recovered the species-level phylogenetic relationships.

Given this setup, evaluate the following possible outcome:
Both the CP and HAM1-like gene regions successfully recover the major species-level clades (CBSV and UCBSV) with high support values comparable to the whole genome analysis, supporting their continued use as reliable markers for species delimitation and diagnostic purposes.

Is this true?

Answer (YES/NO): NO